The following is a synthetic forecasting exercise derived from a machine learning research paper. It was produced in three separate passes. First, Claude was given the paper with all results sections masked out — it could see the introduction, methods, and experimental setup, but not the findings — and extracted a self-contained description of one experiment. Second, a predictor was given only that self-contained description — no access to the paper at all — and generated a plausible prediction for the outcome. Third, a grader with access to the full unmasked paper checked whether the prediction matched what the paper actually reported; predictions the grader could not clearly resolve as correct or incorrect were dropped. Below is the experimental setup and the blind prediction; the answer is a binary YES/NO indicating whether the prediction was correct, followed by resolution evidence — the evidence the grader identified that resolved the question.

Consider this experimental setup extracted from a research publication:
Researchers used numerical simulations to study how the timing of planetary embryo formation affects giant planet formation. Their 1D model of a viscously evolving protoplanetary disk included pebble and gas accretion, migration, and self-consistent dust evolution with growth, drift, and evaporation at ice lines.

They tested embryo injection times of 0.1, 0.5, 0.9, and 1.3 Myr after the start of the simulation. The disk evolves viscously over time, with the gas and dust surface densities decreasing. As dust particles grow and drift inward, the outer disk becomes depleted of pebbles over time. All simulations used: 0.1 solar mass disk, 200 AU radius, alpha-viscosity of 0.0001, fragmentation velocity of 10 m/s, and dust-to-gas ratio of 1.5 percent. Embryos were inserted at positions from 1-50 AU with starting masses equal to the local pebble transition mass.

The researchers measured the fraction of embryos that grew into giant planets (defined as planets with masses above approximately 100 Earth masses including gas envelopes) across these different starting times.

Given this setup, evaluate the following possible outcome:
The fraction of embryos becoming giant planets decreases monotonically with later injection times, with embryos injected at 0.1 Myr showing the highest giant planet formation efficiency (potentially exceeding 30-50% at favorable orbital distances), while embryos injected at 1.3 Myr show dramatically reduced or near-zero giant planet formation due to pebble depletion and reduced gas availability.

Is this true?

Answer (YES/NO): YES